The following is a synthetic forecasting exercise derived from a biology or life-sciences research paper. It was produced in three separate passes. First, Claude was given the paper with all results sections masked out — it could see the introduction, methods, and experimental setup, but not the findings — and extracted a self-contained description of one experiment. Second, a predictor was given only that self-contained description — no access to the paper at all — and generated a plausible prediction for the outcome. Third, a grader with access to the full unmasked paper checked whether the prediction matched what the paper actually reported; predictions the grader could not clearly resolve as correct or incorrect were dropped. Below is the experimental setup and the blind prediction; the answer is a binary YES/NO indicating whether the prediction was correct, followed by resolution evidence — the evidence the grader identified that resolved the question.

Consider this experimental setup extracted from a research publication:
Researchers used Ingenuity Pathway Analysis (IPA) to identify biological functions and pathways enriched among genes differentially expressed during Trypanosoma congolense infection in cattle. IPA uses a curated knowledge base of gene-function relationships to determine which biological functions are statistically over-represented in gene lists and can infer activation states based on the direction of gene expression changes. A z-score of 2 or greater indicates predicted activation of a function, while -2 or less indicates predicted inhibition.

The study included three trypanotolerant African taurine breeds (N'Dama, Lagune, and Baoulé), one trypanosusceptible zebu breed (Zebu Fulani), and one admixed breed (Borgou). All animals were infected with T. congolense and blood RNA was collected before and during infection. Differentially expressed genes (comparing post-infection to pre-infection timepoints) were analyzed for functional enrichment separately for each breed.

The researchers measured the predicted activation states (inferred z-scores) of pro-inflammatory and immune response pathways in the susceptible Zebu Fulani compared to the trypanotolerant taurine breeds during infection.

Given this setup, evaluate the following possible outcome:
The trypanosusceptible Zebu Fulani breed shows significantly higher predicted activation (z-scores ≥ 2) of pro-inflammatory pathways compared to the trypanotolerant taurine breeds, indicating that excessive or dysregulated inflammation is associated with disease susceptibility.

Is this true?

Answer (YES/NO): NO